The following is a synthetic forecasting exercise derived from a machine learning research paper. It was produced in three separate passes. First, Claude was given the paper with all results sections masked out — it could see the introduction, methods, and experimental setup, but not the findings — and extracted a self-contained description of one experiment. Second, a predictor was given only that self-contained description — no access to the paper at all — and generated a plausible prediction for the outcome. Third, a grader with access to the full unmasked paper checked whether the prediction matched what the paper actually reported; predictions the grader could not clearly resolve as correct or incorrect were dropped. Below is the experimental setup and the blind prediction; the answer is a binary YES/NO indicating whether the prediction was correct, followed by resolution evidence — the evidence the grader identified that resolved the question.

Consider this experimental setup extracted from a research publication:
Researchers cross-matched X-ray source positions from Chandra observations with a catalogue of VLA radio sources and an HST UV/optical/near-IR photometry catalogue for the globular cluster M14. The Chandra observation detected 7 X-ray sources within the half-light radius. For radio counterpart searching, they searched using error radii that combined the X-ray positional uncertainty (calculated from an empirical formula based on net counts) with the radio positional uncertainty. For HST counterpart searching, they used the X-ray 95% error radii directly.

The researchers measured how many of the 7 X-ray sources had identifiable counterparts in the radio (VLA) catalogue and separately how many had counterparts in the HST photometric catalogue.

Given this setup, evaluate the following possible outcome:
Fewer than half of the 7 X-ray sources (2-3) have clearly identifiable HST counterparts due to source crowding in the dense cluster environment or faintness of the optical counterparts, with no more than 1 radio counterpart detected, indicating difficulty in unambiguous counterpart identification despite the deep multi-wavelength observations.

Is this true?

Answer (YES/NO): NO